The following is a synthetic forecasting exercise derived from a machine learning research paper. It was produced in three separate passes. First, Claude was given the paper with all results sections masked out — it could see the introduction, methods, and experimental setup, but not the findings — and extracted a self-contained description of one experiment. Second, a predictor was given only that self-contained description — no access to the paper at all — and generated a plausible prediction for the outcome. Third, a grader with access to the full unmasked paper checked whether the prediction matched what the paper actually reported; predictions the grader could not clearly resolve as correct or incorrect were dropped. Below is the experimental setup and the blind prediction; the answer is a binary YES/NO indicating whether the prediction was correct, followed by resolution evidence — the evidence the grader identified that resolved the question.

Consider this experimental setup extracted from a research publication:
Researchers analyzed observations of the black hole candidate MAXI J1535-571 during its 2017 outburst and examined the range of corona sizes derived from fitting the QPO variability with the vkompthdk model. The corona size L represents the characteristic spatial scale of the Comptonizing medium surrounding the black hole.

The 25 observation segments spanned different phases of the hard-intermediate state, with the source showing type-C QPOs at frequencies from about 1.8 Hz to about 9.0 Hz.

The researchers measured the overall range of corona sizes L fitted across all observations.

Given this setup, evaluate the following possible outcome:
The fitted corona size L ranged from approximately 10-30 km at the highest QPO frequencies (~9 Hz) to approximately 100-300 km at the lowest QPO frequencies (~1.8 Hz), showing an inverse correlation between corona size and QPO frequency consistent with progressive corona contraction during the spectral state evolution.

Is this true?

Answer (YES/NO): NO